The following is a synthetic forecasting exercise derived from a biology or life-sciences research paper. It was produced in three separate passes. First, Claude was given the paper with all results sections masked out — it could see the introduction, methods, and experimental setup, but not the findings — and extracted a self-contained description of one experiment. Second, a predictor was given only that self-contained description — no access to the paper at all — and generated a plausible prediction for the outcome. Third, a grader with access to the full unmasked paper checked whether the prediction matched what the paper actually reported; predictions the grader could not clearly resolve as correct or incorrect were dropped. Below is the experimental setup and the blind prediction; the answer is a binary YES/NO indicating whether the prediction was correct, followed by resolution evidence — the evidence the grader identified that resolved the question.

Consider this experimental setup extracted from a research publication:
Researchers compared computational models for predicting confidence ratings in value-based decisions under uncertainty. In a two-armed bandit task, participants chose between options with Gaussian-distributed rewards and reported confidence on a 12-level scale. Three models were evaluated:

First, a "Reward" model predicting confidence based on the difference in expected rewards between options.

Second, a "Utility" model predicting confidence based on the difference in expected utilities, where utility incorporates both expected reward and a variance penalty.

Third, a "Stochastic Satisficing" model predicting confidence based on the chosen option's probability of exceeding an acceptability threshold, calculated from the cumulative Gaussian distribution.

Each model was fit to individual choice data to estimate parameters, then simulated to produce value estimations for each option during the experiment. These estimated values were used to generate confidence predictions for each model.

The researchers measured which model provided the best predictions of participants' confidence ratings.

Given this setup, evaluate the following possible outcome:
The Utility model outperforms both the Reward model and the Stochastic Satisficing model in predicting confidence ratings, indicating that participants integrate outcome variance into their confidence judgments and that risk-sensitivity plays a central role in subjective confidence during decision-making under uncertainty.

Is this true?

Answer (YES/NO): NO